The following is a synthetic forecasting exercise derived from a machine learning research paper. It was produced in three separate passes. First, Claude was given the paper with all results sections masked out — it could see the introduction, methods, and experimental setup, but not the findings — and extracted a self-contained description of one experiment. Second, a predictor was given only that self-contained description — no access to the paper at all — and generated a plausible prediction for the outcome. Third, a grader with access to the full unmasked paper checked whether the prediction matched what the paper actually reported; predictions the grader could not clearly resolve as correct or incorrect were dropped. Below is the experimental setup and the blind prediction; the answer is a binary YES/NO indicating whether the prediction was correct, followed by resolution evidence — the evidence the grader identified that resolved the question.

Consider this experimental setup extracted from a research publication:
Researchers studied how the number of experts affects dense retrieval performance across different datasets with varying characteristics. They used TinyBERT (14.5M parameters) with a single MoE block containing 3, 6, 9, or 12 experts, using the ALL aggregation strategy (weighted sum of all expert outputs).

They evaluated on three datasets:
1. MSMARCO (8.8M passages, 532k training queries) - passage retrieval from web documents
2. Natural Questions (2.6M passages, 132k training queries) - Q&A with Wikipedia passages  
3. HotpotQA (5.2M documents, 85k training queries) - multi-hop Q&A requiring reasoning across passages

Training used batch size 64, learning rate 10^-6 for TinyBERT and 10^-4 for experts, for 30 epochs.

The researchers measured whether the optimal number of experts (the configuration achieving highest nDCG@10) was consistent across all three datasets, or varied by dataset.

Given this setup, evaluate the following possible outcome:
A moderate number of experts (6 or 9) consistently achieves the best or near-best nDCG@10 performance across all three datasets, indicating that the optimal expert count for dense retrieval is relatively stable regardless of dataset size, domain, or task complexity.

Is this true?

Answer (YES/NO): NO